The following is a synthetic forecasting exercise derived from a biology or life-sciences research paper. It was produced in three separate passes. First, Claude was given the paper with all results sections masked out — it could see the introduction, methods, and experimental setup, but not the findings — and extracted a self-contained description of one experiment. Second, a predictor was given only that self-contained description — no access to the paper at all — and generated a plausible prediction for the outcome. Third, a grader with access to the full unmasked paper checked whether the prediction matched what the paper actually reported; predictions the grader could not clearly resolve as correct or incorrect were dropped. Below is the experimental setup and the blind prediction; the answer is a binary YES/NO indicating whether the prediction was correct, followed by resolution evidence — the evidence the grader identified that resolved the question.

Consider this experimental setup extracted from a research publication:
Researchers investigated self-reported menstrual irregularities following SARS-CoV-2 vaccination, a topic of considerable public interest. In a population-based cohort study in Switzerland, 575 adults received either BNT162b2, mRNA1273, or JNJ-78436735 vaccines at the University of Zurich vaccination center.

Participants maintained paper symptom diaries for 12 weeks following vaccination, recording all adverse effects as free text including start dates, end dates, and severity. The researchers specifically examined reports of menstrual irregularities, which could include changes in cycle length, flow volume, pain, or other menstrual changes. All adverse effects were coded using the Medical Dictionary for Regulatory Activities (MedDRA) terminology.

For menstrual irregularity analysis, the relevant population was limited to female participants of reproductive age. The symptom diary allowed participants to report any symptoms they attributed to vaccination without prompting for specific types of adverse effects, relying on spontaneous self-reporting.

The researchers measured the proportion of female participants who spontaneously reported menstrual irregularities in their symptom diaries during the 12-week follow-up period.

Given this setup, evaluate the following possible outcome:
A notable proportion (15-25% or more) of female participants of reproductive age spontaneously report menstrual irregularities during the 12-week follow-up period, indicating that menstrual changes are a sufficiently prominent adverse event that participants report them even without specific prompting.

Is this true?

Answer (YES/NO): NO